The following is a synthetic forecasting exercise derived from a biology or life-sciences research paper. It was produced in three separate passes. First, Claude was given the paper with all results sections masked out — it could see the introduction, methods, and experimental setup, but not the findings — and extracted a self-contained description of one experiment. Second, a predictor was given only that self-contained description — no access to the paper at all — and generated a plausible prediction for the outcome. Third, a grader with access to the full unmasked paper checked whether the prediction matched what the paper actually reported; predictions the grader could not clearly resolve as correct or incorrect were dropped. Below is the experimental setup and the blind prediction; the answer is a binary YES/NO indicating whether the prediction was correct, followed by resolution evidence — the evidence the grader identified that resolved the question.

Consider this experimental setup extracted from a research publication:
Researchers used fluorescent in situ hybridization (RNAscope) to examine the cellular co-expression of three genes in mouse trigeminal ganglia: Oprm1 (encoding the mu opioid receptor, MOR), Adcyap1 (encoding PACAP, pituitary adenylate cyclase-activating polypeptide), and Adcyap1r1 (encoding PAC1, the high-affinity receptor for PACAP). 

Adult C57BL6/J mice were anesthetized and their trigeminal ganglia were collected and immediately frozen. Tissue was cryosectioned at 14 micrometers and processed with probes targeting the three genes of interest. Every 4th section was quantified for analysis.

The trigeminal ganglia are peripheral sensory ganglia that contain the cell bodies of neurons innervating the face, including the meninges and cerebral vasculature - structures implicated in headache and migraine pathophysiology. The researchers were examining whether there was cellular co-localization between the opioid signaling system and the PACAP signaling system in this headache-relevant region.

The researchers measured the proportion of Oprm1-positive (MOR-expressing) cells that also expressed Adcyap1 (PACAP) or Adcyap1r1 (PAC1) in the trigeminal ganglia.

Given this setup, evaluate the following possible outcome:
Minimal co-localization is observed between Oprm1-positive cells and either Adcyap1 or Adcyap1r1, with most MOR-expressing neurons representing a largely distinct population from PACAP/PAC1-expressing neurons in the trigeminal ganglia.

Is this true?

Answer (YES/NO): NO